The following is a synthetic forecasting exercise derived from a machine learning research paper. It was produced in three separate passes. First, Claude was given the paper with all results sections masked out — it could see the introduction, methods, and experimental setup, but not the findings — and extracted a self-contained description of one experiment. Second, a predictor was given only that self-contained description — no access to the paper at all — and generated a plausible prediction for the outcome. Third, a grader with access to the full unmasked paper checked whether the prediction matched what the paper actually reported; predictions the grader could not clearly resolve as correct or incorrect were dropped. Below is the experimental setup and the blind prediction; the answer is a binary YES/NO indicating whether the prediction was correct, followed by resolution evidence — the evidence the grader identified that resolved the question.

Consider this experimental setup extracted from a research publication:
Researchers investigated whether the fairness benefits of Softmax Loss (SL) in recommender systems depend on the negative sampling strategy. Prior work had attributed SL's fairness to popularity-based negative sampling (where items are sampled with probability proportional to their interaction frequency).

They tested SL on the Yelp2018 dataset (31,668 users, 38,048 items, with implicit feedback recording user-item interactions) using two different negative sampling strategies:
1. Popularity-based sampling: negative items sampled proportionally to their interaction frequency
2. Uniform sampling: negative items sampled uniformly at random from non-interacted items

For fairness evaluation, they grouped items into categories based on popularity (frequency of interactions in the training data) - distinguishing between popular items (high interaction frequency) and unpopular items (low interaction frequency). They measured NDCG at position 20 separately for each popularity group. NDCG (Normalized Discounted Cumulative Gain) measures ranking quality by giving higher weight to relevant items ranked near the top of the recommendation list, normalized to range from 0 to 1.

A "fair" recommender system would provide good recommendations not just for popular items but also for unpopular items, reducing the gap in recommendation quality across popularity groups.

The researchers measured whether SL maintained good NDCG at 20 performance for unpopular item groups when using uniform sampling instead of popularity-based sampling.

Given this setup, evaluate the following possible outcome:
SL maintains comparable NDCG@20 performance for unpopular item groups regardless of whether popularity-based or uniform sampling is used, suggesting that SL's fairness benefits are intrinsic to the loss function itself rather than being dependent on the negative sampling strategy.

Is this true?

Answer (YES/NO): YES